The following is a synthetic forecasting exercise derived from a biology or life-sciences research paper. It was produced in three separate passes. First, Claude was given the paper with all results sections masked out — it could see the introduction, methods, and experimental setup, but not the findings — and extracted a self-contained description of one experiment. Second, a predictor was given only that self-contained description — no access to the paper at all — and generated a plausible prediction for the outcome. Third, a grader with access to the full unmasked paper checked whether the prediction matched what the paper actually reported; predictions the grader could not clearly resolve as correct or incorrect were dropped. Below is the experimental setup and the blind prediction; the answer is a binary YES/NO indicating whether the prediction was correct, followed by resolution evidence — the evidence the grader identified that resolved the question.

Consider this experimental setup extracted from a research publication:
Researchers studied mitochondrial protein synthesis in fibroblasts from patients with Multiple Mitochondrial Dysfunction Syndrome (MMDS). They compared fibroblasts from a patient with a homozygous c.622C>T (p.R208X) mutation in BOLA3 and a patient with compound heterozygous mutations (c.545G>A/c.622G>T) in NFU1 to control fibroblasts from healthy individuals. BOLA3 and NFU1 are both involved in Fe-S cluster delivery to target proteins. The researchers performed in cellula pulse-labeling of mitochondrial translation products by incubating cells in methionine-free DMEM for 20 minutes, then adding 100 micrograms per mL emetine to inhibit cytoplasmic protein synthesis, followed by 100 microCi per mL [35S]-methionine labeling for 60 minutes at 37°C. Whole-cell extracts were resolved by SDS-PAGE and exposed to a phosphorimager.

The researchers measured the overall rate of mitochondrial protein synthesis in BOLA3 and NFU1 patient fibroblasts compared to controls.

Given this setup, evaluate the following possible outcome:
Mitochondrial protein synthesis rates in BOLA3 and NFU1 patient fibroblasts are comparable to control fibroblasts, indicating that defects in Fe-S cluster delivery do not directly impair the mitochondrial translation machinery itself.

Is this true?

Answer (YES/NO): NO